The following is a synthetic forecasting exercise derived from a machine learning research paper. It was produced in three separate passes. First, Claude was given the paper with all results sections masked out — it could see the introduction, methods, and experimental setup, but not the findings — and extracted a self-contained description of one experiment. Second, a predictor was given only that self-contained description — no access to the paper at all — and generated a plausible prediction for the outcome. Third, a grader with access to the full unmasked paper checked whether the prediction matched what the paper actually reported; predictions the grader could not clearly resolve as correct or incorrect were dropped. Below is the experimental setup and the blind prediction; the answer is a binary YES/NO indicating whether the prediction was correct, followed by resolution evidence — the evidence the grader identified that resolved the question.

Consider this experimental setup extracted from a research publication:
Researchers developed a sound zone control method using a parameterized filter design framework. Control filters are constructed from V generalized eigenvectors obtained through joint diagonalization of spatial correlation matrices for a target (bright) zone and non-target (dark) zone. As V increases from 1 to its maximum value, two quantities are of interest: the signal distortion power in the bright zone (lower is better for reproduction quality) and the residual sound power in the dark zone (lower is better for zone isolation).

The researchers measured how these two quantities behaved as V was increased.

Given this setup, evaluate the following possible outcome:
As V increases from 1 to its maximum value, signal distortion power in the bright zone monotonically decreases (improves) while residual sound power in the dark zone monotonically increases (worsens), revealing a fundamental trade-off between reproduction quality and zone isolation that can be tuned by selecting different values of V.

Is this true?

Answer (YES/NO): YES